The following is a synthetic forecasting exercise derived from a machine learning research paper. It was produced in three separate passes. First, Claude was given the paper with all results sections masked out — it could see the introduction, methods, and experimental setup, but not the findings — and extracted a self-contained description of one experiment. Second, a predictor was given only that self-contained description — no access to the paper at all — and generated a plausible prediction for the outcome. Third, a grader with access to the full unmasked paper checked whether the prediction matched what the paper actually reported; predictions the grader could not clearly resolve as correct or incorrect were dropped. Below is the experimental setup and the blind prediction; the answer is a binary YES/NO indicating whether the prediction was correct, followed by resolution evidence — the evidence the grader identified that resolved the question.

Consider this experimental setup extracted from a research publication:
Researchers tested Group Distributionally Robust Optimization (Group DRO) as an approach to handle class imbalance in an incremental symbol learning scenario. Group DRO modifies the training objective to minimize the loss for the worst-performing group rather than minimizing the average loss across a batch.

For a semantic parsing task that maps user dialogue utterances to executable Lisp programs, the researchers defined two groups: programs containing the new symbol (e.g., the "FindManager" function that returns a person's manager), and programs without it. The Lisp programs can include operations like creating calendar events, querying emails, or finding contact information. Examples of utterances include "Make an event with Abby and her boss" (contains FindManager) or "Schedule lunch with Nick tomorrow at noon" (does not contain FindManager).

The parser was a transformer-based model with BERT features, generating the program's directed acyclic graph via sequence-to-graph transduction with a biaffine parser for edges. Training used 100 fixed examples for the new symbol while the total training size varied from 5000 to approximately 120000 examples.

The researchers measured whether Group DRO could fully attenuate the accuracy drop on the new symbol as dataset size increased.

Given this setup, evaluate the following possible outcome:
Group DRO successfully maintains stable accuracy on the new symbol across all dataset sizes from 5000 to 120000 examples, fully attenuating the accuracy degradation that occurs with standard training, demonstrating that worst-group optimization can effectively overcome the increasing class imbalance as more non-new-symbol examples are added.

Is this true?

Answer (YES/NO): NO